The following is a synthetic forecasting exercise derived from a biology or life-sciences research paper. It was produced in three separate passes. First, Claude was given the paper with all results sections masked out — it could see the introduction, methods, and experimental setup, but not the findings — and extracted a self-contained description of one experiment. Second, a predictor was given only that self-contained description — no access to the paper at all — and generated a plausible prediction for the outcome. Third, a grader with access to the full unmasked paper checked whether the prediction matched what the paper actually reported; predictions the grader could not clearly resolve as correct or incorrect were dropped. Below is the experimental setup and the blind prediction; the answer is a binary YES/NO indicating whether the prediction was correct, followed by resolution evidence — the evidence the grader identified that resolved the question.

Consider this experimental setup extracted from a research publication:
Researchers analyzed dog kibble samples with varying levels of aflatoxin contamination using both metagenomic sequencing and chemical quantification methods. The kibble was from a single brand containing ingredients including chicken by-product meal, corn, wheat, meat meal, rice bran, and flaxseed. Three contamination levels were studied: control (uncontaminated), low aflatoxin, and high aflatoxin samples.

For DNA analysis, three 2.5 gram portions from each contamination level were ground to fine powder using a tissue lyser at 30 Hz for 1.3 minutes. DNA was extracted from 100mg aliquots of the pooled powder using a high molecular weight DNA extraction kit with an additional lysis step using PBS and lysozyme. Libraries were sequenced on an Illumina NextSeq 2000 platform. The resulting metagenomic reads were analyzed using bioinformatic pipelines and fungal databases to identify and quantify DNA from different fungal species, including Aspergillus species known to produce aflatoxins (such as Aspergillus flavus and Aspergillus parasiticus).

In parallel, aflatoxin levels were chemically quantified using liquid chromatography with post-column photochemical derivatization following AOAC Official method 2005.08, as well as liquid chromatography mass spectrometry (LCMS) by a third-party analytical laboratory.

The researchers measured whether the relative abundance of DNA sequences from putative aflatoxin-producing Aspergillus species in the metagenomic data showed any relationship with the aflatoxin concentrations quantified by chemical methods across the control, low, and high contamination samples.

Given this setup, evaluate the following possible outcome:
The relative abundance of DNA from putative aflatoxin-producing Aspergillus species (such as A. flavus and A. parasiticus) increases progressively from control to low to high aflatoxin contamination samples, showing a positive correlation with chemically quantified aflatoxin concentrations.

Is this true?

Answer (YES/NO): YES